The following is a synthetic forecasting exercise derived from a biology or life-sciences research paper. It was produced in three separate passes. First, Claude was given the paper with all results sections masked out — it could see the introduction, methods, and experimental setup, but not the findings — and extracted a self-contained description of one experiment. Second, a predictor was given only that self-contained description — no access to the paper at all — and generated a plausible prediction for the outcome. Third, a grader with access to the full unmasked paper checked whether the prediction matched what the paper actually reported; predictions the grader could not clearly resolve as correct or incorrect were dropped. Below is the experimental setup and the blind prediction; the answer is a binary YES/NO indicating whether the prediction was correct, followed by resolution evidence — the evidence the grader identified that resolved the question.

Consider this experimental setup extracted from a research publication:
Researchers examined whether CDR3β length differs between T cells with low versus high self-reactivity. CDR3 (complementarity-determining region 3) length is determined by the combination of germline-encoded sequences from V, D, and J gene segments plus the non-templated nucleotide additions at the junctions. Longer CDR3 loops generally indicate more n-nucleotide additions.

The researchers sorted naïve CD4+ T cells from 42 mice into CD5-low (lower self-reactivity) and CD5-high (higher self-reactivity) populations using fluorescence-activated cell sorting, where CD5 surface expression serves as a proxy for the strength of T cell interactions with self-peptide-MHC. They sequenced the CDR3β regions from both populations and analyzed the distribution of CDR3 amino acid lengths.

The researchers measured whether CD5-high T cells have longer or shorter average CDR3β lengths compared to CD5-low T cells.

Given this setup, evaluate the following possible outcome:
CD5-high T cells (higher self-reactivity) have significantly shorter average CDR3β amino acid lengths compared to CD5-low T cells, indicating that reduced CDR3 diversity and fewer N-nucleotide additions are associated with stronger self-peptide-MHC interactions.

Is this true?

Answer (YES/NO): YES